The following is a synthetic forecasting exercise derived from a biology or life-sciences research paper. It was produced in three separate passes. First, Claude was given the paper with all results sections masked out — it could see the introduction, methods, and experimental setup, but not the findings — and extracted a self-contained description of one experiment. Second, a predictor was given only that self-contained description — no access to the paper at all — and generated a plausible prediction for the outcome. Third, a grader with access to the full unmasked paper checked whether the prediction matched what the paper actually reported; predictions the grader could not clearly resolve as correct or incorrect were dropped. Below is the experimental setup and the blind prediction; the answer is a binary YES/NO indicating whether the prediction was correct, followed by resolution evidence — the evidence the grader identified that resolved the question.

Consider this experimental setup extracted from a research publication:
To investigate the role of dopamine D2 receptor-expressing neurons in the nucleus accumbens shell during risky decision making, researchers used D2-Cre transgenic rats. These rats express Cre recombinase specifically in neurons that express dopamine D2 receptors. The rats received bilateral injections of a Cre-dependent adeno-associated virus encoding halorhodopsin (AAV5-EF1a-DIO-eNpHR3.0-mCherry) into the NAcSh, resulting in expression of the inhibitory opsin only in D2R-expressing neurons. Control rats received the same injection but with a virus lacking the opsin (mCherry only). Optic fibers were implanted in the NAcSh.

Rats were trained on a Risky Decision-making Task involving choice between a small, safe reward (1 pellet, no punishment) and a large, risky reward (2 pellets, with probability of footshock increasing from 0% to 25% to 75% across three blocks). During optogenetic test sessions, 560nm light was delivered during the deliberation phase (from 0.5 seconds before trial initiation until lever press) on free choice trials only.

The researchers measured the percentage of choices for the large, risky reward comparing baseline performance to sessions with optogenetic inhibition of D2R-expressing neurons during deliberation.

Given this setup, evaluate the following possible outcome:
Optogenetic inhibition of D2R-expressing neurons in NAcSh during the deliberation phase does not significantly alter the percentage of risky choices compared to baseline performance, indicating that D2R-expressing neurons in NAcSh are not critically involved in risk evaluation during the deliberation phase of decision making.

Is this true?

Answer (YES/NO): NO